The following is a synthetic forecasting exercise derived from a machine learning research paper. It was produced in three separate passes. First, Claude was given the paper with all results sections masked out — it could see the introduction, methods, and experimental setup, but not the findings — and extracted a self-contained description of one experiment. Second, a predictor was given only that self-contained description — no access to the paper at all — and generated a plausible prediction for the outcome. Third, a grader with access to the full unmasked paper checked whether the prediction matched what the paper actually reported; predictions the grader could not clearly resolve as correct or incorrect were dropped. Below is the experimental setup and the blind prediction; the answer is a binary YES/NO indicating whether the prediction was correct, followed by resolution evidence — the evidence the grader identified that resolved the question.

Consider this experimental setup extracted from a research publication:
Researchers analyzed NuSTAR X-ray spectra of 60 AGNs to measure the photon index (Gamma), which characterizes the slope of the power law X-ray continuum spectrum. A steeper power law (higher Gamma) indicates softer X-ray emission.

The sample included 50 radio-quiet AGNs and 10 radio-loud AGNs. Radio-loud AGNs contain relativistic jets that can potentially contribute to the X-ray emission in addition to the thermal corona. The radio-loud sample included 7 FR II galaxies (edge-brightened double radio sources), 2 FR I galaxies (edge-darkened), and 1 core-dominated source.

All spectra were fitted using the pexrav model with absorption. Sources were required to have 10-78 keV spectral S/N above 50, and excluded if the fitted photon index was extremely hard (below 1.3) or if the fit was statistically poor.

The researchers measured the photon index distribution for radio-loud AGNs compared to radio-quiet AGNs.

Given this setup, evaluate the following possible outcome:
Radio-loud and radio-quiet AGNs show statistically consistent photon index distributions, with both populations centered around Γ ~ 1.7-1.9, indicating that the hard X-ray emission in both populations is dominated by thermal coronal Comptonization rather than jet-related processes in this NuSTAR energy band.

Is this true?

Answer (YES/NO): NO